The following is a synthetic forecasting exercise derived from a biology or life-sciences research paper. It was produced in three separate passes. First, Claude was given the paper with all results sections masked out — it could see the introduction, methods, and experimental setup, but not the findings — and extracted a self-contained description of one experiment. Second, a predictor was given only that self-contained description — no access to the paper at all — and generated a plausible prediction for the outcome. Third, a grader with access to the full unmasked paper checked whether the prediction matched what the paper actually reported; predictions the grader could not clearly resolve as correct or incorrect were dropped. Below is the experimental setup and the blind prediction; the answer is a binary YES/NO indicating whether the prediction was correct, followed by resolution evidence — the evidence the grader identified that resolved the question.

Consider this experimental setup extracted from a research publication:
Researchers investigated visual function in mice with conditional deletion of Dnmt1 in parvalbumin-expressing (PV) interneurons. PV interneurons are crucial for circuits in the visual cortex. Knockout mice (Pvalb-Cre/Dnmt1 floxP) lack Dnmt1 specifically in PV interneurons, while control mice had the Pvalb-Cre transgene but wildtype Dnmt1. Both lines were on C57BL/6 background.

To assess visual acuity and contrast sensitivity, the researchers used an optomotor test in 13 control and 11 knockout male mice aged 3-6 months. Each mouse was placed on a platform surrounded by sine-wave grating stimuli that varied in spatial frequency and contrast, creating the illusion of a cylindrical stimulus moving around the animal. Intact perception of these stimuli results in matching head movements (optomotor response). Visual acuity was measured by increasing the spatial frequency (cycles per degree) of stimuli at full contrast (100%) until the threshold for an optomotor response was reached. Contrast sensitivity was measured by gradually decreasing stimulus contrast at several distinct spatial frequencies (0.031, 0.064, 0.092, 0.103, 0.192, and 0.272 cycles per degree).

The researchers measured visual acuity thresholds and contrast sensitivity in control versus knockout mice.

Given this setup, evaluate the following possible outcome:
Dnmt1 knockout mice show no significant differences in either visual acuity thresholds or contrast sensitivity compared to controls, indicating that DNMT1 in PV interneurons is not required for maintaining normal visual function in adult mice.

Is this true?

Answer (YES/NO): YES